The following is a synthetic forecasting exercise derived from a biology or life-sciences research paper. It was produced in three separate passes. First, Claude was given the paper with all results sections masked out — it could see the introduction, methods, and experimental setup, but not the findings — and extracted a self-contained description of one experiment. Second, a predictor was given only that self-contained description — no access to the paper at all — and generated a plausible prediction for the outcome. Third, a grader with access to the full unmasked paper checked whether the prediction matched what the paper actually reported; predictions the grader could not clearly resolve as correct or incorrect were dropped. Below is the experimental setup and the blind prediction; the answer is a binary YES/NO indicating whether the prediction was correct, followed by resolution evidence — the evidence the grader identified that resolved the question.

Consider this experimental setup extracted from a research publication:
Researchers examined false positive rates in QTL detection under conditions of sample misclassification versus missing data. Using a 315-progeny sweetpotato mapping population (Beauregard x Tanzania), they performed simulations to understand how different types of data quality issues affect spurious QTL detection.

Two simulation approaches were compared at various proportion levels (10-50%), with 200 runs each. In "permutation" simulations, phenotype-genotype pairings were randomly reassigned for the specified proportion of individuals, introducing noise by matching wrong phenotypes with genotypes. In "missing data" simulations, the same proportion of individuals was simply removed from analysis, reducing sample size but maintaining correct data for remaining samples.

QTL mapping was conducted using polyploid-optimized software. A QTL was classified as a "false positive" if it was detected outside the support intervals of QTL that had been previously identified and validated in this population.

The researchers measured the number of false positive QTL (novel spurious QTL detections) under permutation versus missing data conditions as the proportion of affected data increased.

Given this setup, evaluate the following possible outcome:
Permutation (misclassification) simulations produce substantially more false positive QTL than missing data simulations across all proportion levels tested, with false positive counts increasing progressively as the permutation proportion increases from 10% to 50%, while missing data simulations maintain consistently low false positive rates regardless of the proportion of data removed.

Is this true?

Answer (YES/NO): NO